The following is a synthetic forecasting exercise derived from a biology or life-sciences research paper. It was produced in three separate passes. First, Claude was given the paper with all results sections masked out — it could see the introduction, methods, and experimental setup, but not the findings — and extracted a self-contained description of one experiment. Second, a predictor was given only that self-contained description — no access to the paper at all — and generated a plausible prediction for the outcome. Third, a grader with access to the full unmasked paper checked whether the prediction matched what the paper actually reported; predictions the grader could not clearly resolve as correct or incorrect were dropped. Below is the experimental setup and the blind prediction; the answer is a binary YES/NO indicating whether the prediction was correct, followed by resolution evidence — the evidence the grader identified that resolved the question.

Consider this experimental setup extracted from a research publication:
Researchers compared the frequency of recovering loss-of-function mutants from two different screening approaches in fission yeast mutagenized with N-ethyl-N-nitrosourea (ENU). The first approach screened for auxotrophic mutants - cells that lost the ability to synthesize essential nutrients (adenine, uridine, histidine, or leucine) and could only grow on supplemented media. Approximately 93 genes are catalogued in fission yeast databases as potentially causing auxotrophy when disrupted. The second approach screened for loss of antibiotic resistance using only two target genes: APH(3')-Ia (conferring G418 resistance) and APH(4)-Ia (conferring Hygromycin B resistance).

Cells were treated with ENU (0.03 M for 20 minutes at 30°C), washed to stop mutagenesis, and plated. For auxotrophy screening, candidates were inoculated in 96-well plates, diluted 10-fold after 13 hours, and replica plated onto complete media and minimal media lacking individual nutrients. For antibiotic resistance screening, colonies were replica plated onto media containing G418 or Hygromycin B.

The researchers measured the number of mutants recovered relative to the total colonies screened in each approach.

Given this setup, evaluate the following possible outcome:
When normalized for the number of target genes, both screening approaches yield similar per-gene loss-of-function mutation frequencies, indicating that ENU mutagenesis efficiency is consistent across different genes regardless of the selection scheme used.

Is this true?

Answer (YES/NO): YES